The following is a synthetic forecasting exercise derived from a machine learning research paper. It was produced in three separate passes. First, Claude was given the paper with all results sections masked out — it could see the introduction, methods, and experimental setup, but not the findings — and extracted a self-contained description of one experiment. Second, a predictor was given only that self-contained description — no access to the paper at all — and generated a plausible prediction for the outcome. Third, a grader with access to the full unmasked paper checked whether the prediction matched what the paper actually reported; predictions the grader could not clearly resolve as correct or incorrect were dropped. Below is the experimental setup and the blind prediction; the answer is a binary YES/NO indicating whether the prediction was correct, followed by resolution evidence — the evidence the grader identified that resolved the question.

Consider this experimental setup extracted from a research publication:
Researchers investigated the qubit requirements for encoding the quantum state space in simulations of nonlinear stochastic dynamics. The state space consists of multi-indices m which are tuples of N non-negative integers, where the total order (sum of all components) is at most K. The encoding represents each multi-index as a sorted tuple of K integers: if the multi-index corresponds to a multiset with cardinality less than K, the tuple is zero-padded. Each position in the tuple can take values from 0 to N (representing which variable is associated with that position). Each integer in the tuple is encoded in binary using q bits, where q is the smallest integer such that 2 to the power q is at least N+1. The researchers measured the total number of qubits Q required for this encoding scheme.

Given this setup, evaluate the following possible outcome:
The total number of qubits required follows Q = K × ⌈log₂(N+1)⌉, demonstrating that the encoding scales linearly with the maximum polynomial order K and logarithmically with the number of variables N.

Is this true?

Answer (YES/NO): YES